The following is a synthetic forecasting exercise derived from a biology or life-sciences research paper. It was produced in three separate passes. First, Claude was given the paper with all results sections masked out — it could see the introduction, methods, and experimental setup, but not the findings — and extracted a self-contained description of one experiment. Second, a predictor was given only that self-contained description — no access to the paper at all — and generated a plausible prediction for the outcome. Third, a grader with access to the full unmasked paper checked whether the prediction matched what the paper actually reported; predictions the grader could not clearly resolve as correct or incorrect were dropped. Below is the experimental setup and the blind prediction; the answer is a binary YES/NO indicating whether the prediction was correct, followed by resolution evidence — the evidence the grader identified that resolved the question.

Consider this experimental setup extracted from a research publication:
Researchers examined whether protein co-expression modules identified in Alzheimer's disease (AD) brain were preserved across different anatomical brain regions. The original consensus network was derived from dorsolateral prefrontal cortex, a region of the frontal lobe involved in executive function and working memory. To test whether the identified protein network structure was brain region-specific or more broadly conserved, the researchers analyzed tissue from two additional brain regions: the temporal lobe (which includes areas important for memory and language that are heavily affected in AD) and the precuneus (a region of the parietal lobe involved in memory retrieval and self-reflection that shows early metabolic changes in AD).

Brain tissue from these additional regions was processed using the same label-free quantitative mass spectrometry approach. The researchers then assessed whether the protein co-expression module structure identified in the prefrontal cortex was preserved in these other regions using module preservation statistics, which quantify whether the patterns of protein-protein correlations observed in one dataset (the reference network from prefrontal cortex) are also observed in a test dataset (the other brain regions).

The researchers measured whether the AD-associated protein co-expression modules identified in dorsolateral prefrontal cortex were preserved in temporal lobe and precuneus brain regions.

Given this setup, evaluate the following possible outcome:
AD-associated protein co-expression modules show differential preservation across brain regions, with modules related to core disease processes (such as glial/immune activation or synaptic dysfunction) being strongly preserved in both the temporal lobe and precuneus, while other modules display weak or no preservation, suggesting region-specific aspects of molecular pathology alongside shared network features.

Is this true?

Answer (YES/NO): NO